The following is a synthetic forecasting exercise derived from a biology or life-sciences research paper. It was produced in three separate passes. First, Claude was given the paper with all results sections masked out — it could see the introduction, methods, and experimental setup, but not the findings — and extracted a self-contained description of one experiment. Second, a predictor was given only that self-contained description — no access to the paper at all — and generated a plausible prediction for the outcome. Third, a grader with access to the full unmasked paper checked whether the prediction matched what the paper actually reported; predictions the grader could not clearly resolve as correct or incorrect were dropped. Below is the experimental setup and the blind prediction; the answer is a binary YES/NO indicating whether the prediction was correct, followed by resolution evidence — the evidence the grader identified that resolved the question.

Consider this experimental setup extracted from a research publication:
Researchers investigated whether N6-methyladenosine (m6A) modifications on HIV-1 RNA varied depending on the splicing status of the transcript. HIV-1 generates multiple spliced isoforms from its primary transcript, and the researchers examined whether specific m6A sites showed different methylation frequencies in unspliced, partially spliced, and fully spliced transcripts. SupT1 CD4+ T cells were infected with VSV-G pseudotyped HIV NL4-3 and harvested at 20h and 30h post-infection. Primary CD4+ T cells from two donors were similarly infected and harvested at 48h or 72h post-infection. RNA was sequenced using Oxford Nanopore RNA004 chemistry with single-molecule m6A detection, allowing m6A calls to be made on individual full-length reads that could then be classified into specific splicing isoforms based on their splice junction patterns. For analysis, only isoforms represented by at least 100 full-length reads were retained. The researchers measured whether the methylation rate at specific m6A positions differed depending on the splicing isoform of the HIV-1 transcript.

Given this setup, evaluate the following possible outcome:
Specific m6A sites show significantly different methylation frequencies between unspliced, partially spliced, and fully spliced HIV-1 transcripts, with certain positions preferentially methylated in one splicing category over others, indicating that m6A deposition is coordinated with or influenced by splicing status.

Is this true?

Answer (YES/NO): YES